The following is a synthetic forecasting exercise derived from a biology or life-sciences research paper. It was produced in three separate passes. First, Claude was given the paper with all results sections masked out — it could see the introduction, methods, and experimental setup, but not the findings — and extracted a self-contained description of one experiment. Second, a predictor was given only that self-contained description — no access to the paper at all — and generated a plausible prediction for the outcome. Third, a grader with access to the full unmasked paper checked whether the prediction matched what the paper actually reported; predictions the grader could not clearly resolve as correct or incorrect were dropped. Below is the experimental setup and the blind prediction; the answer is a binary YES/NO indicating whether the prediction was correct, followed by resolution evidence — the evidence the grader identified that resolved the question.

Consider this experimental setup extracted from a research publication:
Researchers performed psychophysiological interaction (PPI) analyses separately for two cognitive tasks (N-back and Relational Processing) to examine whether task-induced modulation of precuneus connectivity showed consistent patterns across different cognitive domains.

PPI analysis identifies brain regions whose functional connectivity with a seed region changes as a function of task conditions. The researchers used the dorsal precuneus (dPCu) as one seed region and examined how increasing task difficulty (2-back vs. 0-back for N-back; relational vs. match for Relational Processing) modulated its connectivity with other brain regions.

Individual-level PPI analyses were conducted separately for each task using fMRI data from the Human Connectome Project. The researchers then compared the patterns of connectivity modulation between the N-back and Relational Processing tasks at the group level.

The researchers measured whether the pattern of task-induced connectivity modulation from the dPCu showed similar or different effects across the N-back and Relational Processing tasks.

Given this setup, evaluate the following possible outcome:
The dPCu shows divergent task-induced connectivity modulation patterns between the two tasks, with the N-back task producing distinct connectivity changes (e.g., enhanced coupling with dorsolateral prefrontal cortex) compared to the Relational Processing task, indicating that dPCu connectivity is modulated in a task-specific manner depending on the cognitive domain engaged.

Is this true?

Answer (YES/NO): NO